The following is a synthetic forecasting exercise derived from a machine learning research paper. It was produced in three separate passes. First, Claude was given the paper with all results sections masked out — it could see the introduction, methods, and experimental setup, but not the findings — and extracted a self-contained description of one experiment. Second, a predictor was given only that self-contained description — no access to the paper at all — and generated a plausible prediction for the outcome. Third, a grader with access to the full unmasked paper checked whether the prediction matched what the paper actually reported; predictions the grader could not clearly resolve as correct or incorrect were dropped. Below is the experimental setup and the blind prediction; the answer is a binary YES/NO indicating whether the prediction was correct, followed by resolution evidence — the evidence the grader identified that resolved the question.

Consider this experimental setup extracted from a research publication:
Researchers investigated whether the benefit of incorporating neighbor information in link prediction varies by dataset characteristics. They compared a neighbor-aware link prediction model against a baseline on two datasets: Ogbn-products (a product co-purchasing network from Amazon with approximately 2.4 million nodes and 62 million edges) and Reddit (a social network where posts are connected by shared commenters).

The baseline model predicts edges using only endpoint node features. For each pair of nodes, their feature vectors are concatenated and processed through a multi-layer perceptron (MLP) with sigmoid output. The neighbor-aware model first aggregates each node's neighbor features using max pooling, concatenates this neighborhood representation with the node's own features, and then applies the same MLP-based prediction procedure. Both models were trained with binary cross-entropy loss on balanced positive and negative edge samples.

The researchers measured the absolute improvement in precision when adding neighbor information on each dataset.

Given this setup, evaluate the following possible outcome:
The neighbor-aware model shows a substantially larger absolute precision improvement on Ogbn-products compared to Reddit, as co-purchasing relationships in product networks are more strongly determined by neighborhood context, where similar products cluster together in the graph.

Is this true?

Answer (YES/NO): YES